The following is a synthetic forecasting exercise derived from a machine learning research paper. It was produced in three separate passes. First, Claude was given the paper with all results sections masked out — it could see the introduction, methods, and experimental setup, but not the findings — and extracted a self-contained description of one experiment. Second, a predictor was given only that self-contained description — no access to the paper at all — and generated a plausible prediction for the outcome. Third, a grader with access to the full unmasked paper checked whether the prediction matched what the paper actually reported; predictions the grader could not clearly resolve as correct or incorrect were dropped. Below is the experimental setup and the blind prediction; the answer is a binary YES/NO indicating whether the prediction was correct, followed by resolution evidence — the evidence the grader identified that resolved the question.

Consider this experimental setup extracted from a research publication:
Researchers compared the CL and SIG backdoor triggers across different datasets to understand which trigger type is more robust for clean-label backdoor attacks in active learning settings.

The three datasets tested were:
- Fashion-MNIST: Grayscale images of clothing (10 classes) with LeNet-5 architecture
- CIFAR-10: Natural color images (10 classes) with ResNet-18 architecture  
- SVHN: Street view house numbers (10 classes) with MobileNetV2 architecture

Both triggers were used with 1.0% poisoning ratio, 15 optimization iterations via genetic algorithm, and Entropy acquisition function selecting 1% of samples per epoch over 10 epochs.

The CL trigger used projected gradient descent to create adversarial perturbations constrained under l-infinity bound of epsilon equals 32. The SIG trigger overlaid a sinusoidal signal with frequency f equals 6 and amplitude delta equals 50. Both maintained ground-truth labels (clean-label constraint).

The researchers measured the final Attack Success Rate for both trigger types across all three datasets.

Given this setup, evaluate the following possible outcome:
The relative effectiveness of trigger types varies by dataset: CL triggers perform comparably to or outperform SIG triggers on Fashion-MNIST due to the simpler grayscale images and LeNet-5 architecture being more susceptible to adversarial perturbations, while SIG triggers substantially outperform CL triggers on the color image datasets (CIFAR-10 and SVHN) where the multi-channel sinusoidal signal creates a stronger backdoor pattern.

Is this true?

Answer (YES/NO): NO